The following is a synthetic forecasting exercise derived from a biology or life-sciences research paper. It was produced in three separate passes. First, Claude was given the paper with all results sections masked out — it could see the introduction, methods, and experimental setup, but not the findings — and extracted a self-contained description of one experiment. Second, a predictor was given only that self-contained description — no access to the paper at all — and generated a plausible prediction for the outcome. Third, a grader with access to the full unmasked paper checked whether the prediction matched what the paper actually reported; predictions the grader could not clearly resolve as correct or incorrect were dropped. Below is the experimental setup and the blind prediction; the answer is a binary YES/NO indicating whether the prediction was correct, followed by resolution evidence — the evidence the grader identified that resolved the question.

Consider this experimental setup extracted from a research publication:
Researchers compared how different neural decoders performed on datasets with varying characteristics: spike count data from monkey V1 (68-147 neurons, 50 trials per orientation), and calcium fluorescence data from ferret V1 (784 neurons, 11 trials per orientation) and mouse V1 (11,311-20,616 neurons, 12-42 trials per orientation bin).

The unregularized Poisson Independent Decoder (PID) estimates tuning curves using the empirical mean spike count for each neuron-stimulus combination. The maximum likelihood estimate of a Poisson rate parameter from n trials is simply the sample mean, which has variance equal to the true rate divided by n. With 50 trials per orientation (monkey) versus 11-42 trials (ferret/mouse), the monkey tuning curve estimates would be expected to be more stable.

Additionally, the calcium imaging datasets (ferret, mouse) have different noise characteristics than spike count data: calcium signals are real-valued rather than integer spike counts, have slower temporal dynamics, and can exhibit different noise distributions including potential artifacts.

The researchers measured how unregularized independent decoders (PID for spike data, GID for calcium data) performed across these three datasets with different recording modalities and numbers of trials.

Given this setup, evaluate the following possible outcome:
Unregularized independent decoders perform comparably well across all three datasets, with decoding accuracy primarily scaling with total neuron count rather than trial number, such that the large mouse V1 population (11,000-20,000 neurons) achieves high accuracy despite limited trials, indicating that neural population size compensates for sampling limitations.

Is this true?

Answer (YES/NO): NO